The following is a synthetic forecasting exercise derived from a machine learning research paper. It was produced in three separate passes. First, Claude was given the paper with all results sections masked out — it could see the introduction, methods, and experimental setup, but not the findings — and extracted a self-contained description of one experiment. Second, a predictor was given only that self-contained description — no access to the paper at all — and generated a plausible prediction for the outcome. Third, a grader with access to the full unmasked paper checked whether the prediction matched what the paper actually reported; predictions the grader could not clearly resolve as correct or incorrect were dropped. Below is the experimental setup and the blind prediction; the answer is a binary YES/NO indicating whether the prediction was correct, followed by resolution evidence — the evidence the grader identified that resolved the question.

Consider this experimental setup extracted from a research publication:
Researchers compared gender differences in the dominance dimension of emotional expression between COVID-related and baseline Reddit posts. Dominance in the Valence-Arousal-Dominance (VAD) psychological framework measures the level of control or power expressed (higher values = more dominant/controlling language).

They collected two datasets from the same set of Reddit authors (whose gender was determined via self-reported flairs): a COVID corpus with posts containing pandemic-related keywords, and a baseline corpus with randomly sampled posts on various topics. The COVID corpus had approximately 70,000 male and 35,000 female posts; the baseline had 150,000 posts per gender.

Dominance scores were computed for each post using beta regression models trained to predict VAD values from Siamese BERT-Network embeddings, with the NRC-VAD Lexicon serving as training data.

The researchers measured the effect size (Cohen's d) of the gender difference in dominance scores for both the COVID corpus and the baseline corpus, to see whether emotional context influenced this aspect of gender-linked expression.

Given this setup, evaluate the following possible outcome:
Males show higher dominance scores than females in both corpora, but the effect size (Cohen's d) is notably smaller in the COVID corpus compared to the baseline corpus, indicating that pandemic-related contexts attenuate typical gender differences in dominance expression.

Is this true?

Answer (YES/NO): NO